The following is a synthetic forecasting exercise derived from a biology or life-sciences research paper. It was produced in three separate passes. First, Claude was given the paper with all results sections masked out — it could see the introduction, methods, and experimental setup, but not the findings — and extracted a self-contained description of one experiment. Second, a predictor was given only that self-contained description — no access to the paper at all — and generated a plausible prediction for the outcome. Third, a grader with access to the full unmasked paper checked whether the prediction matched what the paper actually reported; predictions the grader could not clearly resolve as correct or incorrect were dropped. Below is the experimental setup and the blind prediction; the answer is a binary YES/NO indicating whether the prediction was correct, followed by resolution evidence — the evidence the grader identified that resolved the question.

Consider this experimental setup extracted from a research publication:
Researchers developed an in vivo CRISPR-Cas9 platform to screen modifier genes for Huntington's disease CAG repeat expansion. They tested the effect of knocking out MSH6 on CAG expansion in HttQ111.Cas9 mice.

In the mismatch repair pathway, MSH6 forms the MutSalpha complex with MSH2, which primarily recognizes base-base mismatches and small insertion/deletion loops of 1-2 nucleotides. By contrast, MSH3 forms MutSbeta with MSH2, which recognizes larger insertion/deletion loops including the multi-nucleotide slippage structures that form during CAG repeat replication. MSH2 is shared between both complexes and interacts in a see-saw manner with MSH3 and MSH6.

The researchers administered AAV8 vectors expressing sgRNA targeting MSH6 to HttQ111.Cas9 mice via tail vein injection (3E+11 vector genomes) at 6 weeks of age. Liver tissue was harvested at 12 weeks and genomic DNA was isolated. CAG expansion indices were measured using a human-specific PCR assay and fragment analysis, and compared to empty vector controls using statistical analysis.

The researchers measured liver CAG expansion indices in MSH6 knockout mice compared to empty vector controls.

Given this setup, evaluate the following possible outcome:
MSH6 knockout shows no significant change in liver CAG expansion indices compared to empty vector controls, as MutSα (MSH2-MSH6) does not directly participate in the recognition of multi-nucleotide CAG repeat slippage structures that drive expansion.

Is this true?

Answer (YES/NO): NO